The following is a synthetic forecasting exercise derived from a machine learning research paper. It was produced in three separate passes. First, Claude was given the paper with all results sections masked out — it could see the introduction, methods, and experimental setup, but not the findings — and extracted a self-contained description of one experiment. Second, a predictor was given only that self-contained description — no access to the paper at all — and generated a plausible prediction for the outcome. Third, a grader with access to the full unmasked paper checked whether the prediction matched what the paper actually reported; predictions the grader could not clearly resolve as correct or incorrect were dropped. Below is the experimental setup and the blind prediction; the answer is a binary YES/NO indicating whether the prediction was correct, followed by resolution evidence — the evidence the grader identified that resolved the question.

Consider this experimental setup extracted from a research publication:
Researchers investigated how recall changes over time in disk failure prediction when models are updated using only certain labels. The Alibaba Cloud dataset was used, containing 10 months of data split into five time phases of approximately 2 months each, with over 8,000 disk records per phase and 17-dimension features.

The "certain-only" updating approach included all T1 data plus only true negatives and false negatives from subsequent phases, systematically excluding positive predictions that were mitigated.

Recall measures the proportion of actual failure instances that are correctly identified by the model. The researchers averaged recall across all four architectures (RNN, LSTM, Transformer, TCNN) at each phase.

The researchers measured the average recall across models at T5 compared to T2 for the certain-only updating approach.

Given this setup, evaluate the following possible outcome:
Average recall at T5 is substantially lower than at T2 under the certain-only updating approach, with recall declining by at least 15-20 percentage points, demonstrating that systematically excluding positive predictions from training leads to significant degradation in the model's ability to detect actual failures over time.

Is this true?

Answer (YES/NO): YES